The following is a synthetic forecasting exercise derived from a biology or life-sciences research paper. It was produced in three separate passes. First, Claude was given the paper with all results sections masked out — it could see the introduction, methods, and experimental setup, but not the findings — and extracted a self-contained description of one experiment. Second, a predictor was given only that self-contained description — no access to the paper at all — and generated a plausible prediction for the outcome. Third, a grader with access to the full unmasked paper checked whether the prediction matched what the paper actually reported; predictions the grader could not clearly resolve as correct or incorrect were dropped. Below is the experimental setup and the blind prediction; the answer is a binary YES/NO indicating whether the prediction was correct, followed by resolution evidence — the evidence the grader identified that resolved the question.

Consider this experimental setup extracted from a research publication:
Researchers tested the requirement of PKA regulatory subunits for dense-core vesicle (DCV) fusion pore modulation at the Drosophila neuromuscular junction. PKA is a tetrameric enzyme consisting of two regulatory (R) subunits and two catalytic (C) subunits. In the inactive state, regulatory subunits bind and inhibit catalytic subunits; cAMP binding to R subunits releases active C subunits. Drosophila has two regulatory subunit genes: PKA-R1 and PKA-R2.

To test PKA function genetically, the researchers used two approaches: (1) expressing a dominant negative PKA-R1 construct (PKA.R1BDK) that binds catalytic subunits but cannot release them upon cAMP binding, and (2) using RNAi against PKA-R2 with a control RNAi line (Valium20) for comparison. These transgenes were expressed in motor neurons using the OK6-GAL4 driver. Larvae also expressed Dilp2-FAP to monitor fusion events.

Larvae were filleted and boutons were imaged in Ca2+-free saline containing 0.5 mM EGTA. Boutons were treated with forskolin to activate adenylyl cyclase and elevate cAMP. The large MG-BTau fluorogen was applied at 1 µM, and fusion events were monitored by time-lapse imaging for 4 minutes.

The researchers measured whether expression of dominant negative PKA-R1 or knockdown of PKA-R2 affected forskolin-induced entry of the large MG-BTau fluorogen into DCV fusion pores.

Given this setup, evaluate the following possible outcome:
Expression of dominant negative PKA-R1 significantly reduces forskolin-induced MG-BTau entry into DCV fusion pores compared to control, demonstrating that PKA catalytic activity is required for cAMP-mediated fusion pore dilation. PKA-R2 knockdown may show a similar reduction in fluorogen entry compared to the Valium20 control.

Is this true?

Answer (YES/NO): NO